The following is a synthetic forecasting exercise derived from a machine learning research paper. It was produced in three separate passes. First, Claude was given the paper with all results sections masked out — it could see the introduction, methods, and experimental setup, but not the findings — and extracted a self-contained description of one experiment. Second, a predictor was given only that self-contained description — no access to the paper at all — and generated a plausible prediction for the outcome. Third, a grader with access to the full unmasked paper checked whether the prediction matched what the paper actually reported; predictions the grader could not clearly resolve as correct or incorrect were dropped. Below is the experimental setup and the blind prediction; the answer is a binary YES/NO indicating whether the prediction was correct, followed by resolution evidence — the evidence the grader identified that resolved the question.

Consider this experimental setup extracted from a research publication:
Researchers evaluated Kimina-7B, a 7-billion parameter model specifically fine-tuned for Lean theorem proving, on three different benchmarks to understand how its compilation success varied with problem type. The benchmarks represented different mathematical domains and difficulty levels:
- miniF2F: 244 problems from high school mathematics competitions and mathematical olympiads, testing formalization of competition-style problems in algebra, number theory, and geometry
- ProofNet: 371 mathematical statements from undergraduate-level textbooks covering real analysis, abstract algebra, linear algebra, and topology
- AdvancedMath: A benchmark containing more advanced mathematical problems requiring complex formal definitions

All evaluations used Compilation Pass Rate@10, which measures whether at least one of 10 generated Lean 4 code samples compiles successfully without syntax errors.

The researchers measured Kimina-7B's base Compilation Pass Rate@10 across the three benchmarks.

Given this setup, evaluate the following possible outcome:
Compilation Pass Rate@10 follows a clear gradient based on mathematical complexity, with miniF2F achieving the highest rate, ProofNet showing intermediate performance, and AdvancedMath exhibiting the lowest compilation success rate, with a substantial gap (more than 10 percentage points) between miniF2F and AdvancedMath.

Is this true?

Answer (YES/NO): NO